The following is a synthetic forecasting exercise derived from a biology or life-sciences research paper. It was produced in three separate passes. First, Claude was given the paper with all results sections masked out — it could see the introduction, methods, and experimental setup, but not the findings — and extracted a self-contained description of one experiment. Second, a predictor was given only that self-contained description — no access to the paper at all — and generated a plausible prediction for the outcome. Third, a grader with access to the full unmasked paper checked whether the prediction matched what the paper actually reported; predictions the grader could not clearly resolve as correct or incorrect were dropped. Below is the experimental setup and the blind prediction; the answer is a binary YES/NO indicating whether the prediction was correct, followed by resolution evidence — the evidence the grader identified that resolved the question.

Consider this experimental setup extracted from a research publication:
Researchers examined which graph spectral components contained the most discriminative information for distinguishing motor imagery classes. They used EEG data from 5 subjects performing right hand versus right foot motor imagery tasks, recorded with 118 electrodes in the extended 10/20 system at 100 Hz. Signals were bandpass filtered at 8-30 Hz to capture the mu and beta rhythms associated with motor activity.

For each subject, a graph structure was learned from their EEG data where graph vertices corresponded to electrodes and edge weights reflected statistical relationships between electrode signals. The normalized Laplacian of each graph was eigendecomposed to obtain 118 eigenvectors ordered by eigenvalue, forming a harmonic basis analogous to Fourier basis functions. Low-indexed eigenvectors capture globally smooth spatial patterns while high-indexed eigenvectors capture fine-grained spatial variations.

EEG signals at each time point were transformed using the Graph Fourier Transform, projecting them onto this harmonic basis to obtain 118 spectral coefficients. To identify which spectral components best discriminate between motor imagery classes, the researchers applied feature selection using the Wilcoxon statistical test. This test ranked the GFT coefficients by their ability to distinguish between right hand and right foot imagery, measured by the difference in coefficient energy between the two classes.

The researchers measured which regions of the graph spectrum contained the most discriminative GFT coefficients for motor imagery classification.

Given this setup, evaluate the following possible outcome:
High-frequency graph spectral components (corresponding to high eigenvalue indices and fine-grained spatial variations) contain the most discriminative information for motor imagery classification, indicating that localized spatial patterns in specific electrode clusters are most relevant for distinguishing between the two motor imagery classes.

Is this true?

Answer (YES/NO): NO